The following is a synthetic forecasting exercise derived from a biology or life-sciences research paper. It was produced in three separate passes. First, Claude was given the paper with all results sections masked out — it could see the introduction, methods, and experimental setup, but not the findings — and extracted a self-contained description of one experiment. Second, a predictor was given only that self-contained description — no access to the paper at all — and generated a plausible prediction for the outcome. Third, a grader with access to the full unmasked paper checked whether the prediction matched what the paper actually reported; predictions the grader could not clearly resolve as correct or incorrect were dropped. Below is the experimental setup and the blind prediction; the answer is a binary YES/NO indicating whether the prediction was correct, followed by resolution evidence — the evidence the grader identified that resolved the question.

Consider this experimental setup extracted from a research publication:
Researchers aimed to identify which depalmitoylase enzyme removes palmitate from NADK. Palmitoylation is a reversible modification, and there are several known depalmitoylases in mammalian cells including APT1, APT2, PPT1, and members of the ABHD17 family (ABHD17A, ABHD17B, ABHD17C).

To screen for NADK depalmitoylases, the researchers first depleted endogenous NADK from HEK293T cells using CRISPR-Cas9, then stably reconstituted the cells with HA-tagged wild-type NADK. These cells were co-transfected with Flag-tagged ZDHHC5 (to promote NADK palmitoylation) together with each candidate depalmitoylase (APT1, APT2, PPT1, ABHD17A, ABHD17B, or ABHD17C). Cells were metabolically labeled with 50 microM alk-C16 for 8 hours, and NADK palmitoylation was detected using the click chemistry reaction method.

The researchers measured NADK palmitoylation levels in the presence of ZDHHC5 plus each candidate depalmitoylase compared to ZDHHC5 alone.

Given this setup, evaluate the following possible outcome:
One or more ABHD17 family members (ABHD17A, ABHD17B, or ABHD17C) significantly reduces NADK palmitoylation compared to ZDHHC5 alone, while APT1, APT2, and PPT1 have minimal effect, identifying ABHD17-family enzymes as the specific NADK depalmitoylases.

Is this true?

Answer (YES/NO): YES